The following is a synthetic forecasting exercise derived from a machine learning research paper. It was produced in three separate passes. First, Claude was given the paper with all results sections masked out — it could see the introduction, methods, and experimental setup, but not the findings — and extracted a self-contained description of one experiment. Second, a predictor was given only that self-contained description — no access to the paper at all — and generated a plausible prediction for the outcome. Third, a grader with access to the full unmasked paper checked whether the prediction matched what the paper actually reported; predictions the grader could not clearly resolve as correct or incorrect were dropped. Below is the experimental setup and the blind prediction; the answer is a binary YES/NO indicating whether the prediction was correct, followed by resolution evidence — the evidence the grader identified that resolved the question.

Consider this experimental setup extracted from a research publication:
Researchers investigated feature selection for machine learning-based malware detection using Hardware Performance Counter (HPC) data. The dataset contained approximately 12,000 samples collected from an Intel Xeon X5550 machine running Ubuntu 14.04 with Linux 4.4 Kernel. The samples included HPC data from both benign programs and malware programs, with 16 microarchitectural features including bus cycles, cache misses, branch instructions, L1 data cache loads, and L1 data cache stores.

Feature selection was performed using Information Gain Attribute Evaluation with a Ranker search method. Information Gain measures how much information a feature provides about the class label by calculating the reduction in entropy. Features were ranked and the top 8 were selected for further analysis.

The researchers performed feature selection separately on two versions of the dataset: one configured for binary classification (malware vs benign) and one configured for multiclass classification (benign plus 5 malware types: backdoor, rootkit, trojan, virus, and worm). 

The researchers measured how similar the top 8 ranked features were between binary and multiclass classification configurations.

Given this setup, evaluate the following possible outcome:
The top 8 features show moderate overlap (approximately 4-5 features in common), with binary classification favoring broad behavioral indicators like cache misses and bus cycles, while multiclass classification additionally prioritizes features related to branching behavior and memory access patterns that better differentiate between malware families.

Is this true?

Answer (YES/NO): NO